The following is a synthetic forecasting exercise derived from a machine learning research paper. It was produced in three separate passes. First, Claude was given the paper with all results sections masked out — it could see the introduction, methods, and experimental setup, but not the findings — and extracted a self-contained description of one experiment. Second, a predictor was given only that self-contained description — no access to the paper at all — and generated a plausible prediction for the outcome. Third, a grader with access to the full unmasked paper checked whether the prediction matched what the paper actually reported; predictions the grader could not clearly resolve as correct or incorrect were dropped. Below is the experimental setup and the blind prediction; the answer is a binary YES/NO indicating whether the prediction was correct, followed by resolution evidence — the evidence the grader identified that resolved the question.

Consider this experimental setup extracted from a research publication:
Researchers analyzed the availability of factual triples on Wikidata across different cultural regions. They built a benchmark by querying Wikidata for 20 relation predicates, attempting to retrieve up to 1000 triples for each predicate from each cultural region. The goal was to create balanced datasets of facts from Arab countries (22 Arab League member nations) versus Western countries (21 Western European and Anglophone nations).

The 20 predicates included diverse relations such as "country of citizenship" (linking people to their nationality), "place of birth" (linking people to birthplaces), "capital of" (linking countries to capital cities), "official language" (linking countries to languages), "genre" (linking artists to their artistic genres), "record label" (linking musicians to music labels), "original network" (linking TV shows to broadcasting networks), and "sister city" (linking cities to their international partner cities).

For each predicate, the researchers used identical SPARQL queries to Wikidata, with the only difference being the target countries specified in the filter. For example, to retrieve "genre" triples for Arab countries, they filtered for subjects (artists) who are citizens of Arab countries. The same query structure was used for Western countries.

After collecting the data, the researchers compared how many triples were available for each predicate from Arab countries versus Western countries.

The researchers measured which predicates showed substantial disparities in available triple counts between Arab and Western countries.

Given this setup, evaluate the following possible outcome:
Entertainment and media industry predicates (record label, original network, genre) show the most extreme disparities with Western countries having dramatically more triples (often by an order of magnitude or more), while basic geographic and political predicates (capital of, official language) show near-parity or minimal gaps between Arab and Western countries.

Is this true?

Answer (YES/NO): NO